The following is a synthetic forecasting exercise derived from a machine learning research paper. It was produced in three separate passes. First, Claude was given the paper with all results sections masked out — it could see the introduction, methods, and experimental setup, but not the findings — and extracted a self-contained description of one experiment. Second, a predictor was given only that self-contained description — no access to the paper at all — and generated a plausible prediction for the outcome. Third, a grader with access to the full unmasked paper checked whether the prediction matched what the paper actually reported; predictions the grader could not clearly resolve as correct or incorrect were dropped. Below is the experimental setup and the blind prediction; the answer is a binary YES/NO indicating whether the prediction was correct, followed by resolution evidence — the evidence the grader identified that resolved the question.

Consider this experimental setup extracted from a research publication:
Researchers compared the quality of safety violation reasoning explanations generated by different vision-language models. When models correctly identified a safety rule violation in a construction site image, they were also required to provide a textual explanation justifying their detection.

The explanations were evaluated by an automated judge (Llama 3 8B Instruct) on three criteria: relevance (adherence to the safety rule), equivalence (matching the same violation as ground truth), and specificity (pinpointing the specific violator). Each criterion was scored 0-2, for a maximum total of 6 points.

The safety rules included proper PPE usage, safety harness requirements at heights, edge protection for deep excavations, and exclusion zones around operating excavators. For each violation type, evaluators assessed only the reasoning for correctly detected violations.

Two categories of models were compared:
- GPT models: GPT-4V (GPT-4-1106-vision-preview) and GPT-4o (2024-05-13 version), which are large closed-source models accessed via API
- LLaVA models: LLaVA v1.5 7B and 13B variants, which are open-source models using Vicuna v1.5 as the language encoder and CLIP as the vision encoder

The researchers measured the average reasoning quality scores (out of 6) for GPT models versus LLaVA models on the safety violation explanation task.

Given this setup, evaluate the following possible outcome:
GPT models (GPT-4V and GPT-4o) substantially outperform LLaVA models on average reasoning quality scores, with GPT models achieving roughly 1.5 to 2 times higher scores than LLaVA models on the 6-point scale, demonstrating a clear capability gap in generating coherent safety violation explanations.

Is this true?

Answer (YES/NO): NO